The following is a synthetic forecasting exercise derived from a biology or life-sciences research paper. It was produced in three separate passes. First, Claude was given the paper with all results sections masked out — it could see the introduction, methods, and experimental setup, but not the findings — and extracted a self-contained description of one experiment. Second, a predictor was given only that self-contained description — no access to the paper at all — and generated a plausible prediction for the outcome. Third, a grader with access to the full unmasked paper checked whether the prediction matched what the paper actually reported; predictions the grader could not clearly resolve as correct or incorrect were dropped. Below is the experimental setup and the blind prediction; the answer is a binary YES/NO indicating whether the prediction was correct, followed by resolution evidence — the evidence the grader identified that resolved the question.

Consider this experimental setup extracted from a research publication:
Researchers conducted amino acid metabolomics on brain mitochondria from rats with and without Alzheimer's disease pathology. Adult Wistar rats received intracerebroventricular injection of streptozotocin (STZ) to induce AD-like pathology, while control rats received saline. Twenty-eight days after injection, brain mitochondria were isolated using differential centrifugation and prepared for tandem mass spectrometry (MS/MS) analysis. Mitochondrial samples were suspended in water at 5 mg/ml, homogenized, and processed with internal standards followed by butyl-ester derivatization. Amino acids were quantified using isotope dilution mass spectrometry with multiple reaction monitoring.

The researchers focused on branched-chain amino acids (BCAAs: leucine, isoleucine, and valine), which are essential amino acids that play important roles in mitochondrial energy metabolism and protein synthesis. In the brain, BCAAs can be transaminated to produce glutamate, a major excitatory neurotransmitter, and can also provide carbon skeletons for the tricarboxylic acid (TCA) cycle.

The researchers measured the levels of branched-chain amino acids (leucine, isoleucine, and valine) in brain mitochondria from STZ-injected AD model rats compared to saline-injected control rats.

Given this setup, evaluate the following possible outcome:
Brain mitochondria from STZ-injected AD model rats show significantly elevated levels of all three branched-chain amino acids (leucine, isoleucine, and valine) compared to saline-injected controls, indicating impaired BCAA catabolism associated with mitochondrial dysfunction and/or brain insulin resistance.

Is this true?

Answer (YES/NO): NO